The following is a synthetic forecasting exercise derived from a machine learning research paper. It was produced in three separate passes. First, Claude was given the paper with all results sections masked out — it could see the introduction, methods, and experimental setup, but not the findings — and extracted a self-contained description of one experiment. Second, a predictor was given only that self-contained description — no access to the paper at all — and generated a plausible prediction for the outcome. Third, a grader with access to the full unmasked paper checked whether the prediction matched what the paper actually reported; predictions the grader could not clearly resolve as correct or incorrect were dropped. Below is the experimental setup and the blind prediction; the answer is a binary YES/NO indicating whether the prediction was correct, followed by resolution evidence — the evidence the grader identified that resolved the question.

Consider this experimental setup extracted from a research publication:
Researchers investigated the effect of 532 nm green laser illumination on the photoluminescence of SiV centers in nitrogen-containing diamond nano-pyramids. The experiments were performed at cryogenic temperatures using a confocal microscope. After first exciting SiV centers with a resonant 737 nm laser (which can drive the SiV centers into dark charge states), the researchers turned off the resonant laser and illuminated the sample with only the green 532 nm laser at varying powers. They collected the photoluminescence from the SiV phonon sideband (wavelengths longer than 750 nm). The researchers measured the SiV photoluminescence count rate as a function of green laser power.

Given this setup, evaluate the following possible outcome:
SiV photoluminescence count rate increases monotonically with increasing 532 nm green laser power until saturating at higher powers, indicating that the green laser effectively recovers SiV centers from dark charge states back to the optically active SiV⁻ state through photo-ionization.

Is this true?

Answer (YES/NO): NO